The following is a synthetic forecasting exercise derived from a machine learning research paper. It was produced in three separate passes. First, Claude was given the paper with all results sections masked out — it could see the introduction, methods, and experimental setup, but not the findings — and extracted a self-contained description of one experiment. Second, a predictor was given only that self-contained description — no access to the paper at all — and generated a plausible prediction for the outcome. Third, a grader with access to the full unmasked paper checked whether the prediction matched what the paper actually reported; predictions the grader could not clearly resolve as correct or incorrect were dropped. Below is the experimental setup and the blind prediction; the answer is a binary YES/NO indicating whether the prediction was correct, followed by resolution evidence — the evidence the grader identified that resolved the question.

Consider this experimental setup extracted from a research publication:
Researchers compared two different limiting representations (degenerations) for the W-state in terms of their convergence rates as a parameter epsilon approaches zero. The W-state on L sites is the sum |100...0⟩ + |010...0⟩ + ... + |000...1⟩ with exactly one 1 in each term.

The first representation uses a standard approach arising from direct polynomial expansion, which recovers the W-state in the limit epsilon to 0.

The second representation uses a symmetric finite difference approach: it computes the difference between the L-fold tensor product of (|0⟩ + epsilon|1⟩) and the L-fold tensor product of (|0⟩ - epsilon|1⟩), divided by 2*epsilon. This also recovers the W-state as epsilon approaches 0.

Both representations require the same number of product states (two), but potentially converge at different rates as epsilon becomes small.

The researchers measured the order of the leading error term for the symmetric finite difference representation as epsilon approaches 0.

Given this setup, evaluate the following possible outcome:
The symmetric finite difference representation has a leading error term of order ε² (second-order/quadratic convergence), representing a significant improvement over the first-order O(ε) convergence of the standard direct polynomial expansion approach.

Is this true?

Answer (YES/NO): YES